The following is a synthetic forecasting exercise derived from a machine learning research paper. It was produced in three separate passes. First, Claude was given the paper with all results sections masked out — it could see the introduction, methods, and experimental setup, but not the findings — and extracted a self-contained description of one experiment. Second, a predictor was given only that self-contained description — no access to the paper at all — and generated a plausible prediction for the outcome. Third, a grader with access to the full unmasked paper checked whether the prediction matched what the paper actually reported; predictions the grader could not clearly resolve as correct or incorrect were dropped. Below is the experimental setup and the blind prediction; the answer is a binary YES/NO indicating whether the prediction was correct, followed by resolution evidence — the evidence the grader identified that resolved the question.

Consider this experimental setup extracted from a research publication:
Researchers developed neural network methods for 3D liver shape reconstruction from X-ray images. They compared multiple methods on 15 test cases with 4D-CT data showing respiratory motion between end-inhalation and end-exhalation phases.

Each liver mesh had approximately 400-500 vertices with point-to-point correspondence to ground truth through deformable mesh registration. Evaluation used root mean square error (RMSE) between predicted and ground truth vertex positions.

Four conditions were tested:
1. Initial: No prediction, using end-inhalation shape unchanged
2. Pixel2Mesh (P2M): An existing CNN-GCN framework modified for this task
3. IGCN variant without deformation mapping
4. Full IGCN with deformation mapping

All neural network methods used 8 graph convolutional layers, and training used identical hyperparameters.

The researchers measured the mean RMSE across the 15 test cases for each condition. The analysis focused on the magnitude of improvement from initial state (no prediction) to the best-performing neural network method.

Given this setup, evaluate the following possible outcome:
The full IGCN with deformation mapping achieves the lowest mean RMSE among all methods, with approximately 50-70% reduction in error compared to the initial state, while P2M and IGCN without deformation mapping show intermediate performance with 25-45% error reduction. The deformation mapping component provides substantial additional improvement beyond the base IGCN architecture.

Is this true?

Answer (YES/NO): NO